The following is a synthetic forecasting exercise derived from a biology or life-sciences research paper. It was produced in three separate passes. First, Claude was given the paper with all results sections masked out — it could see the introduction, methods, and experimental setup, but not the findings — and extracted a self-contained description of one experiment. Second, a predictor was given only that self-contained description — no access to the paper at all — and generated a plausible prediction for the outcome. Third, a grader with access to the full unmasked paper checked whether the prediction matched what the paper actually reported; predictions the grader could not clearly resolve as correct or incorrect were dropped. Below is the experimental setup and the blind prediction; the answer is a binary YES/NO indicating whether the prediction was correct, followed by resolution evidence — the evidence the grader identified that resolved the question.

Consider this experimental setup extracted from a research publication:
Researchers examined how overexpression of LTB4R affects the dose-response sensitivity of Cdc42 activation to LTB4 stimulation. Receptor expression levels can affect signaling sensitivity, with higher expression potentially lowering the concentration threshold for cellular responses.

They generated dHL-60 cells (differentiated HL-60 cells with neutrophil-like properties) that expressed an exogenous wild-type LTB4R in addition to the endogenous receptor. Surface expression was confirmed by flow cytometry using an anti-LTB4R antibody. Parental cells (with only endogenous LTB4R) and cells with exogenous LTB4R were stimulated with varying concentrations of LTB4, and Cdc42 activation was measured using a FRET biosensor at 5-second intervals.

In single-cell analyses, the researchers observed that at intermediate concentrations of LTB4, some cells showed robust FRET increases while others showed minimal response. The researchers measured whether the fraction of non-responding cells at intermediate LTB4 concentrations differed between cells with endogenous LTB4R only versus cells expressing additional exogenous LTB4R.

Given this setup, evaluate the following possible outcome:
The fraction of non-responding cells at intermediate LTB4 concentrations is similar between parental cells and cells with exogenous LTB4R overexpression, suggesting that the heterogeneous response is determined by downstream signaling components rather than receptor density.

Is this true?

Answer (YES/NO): NO